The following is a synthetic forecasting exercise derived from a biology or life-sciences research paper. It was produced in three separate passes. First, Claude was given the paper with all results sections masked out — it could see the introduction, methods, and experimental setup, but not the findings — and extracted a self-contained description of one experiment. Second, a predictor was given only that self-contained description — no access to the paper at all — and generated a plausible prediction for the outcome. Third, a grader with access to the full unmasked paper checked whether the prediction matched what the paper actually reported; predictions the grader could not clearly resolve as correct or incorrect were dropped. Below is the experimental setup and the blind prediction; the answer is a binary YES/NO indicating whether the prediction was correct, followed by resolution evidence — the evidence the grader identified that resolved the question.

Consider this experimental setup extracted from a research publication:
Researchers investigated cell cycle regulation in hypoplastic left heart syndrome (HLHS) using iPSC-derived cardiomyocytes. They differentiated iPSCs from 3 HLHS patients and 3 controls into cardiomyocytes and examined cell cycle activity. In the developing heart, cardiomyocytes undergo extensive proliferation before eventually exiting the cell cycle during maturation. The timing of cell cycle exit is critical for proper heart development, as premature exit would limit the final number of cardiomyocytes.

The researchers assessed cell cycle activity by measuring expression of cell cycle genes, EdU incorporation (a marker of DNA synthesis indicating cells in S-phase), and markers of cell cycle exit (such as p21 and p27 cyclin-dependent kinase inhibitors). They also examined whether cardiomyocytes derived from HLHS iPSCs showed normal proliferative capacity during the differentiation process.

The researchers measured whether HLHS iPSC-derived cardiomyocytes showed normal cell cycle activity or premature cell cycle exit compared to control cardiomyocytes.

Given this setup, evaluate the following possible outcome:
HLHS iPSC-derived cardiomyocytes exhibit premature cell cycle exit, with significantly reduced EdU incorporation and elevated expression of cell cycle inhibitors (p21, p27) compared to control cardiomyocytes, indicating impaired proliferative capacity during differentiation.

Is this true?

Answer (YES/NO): NO